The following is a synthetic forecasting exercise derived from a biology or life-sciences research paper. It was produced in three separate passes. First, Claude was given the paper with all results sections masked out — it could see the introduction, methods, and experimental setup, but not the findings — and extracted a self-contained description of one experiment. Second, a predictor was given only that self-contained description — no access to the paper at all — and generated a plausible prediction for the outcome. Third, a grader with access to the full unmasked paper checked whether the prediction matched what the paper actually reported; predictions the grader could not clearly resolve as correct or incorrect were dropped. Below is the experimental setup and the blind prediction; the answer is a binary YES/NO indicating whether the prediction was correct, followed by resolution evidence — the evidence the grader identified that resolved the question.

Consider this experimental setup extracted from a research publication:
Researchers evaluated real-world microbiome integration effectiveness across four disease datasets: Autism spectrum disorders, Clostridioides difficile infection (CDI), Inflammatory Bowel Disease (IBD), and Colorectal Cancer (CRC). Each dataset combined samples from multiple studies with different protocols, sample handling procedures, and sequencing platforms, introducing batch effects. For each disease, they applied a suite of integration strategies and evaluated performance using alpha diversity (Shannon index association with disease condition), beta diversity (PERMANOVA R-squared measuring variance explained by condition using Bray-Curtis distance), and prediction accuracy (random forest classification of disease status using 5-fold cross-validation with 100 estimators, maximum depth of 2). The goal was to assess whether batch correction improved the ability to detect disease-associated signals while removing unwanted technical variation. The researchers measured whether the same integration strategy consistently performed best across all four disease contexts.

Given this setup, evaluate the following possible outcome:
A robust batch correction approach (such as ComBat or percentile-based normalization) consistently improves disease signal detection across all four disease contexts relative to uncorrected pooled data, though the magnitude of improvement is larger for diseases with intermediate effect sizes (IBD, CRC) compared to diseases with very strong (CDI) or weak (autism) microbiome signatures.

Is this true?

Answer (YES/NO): NO